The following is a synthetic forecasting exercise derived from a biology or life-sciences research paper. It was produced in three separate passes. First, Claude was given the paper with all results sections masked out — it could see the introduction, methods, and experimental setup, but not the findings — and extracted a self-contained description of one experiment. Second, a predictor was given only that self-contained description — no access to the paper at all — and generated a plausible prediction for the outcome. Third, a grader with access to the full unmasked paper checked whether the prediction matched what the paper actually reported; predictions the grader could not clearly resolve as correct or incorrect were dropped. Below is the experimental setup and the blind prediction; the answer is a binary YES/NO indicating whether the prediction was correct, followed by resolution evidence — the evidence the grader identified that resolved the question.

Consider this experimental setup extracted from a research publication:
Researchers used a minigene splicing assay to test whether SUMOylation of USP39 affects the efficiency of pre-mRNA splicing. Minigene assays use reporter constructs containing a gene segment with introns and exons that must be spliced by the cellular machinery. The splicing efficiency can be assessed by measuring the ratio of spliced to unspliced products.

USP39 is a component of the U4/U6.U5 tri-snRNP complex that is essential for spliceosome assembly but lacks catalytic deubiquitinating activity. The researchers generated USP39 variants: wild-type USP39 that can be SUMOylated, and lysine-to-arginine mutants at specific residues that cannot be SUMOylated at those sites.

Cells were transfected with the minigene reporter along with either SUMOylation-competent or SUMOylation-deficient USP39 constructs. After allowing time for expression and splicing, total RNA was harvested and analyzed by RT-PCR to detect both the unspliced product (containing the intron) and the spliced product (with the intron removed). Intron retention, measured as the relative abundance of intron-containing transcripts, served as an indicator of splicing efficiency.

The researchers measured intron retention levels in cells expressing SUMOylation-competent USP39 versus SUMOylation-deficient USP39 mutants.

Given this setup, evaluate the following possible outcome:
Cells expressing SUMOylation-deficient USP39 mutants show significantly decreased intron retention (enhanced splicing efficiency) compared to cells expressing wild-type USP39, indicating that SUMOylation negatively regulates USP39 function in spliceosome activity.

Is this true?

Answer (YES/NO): NO